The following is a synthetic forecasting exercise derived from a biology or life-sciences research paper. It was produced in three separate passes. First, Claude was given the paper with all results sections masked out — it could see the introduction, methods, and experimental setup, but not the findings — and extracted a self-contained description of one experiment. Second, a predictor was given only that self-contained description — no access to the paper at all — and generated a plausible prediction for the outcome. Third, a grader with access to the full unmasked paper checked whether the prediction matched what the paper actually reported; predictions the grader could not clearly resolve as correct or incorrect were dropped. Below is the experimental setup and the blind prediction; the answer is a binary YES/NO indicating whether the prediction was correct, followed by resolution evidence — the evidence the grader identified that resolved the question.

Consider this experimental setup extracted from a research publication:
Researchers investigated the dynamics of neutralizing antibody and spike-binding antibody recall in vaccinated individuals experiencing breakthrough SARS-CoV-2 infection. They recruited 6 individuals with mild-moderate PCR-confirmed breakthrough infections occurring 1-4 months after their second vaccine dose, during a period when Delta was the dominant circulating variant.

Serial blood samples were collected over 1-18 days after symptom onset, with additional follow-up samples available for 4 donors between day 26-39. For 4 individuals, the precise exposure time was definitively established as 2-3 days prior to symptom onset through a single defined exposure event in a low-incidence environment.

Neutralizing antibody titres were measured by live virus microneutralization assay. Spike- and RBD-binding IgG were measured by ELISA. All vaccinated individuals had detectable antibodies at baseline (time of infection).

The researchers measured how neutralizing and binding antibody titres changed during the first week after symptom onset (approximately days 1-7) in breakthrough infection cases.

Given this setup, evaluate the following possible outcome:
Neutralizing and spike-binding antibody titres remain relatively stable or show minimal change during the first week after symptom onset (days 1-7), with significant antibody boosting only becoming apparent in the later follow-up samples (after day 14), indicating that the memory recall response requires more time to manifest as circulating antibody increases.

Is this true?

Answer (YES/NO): NO